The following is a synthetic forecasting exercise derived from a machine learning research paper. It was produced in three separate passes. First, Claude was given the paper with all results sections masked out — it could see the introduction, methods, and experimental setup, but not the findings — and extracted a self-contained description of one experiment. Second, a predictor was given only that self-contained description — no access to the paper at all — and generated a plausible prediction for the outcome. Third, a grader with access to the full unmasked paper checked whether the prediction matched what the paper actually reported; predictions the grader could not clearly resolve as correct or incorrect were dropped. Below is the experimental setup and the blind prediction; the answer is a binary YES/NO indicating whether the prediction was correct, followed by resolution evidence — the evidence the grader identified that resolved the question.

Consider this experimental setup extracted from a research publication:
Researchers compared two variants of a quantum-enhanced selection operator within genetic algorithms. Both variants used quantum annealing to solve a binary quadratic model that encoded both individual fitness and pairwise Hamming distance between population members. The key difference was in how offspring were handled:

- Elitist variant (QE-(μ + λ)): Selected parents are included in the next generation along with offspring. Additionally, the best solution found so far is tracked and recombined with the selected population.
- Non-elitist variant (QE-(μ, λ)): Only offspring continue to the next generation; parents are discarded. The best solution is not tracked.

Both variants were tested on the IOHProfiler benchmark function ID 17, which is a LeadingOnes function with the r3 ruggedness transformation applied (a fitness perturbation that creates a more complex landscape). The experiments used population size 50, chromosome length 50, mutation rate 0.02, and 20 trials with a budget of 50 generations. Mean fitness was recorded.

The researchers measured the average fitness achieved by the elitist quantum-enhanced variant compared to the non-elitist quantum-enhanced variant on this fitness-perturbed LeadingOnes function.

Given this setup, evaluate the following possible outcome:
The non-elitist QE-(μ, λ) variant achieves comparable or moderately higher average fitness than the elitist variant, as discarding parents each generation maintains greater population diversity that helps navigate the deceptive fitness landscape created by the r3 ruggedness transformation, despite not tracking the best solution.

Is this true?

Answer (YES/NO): NO